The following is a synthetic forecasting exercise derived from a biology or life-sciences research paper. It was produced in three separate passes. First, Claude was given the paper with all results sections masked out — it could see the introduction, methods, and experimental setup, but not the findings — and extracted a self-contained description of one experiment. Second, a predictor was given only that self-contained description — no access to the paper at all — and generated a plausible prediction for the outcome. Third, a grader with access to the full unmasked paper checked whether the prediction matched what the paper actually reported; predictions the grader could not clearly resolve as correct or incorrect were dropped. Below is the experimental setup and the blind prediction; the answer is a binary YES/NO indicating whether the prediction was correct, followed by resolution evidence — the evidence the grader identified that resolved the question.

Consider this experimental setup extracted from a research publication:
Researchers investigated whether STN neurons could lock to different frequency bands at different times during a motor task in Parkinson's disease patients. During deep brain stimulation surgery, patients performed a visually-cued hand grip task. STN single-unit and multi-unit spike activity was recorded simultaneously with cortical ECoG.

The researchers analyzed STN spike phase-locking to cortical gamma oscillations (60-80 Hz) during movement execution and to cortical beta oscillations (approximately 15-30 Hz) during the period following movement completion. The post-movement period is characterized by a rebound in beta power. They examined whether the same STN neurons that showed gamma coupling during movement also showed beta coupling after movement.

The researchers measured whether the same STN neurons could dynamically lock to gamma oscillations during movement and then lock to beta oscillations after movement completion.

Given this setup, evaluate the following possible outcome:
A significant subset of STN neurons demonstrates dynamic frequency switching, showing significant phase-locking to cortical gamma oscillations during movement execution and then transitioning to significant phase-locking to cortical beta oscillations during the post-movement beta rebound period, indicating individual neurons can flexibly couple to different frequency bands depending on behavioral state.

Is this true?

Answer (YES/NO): YES